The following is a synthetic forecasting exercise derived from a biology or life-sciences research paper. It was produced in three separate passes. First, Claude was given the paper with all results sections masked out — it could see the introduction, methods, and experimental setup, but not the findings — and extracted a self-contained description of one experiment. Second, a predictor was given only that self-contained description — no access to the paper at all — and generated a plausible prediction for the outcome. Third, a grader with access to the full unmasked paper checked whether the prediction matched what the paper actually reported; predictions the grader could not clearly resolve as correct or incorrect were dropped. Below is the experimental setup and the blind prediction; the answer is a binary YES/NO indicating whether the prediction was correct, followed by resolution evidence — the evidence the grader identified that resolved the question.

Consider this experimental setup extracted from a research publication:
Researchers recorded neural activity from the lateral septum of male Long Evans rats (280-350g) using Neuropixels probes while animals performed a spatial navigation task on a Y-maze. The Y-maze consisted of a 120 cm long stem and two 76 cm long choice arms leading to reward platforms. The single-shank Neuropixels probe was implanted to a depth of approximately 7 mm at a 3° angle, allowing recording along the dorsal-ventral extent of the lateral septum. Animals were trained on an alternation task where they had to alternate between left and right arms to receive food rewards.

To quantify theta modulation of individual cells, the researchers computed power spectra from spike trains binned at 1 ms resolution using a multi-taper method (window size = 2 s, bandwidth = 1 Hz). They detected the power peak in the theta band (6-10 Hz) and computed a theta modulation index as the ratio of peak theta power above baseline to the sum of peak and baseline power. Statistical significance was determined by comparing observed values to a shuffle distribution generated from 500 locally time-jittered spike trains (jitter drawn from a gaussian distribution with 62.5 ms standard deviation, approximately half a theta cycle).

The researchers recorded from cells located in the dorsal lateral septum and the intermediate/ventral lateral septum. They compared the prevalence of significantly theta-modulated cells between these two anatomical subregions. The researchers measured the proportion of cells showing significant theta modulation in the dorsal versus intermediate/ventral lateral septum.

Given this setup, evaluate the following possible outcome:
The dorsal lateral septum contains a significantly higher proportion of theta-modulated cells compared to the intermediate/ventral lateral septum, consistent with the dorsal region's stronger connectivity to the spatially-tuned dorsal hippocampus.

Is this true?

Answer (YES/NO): NO